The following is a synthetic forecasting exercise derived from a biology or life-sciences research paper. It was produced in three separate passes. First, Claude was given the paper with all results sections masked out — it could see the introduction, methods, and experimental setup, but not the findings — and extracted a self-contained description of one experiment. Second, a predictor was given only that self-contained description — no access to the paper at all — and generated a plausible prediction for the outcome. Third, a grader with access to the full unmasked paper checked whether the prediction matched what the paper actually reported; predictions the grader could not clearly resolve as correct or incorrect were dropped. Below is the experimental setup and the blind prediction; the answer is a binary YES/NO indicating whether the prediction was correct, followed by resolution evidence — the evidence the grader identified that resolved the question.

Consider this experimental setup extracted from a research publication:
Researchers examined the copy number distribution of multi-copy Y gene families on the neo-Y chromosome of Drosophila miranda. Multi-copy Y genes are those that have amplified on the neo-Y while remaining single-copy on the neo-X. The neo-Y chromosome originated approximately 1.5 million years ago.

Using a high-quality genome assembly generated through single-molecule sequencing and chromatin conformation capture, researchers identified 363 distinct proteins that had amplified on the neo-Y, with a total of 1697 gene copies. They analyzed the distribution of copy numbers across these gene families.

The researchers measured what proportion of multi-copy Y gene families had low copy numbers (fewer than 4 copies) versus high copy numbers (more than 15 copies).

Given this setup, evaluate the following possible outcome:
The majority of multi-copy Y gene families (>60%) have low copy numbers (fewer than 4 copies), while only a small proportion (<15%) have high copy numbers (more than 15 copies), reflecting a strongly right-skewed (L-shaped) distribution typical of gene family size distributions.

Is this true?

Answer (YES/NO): YES